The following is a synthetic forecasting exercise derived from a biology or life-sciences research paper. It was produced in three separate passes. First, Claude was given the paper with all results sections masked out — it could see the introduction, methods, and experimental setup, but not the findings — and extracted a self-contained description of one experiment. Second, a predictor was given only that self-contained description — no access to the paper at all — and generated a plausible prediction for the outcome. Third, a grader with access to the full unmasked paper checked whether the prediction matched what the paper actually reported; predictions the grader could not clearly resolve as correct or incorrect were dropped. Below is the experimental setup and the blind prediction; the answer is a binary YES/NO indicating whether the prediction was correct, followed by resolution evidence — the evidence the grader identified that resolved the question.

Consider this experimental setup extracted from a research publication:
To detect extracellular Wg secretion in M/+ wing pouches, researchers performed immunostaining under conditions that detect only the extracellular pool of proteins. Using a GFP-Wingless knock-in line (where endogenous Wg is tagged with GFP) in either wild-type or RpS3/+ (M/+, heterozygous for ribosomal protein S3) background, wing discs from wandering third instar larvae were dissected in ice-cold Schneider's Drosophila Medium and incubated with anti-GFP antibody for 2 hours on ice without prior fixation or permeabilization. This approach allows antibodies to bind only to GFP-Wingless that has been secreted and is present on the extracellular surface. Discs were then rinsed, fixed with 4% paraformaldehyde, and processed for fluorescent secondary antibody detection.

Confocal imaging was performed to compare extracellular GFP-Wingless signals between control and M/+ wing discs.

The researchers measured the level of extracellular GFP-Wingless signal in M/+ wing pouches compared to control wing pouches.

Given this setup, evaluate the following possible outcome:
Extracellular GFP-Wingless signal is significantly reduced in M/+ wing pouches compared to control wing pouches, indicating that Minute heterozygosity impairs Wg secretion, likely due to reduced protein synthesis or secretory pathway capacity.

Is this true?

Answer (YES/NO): NO